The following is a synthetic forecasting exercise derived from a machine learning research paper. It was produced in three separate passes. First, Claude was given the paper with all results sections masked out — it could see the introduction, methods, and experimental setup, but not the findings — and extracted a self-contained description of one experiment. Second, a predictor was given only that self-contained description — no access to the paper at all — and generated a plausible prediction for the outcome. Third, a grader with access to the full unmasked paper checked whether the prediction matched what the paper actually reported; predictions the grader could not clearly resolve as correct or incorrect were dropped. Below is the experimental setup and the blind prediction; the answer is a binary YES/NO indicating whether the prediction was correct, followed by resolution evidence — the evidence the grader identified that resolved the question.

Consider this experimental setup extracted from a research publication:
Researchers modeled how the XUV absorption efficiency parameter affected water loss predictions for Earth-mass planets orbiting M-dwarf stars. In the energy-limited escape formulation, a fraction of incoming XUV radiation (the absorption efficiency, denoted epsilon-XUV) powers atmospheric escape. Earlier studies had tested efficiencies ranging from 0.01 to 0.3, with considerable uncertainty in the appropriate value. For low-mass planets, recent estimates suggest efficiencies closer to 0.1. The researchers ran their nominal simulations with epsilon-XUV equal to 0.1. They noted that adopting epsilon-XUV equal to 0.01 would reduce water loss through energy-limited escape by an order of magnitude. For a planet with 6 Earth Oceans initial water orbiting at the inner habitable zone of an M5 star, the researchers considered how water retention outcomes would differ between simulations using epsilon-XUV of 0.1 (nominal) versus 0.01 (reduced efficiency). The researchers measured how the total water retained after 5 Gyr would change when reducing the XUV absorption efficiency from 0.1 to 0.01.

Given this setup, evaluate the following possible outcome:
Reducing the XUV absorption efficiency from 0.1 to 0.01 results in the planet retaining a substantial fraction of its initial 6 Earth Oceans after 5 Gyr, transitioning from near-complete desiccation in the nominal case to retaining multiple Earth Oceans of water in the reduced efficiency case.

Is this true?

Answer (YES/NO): NO